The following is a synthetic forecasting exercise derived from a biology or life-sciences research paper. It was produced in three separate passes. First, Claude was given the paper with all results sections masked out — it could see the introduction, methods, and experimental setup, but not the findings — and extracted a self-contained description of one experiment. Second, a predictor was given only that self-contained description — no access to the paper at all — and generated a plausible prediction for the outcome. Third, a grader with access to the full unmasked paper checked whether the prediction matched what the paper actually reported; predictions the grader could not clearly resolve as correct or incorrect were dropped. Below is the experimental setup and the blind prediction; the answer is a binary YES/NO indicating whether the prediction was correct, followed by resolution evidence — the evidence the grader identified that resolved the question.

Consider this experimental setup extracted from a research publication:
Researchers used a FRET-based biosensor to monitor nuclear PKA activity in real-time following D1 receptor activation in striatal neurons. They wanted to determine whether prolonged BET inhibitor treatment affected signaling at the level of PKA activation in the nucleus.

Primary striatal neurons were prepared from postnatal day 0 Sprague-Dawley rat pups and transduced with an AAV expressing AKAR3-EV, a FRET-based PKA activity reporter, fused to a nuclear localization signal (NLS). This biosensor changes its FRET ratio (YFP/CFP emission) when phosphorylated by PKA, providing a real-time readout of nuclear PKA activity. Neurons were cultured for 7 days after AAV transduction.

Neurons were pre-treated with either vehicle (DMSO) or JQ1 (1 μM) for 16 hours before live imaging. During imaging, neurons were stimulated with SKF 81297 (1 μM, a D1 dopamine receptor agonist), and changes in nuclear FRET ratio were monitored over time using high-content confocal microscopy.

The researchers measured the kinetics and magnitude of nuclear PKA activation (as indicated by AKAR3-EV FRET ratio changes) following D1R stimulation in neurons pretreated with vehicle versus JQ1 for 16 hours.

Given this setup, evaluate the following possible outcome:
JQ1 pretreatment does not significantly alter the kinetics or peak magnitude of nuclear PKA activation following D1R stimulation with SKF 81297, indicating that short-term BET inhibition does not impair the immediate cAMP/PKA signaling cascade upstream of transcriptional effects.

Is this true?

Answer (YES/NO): YES